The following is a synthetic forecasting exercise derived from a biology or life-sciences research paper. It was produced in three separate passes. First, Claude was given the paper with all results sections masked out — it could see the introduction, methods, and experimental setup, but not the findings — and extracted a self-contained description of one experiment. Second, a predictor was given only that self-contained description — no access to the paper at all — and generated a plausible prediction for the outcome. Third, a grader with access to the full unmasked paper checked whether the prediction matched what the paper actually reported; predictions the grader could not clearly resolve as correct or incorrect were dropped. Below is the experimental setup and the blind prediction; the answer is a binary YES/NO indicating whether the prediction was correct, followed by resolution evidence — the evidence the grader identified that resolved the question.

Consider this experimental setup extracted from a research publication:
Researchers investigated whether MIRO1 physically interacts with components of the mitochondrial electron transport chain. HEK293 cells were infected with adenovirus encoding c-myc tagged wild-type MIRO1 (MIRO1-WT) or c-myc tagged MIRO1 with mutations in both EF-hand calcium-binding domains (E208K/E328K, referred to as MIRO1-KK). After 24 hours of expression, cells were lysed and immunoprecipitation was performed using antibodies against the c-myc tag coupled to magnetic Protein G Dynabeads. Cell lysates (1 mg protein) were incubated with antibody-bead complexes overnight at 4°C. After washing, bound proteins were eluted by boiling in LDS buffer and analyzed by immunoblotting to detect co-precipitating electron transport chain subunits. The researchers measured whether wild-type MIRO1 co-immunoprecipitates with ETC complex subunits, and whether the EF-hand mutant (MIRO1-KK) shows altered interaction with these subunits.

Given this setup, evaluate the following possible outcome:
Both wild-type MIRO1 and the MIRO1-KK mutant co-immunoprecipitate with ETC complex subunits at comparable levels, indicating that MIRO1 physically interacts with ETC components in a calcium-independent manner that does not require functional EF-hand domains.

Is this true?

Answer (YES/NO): NO